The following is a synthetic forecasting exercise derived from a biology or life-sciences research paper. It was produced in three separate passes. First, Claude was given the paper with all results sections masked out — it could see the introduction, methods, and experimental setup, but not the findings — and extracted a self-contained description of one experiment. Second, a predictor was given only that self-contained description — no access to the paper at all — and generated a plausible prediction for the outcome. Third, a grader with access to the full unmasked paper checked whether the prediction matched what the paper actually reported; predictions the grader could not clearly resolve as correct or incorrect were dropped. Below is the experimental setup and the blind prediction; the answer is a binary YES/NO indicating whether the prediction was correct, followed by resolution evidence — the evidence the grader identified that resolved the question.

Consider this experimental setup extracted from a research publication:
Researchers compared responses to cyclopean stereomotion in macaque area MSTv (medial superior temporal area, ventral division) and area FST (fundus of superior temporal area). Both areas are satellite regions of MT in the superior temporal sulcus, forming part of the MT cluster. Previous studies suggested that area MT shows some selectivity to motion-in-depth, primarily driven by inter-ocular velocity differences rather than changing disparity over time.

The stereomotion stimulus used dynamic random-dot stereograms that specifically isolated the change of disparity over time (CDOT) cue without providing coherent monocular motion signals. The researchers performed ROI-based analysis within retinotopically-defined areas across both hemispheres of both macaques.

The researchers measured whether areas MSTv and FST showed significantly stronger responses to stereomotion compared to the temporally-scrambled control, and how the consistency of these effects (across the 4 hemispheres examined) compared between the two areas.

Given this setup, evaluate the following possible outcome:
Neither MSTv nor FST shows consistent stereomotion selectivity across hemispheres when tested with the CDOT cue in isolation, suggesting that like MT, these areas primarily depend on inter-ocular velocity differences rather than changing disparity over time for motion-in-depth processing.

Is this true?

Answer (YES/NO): NO